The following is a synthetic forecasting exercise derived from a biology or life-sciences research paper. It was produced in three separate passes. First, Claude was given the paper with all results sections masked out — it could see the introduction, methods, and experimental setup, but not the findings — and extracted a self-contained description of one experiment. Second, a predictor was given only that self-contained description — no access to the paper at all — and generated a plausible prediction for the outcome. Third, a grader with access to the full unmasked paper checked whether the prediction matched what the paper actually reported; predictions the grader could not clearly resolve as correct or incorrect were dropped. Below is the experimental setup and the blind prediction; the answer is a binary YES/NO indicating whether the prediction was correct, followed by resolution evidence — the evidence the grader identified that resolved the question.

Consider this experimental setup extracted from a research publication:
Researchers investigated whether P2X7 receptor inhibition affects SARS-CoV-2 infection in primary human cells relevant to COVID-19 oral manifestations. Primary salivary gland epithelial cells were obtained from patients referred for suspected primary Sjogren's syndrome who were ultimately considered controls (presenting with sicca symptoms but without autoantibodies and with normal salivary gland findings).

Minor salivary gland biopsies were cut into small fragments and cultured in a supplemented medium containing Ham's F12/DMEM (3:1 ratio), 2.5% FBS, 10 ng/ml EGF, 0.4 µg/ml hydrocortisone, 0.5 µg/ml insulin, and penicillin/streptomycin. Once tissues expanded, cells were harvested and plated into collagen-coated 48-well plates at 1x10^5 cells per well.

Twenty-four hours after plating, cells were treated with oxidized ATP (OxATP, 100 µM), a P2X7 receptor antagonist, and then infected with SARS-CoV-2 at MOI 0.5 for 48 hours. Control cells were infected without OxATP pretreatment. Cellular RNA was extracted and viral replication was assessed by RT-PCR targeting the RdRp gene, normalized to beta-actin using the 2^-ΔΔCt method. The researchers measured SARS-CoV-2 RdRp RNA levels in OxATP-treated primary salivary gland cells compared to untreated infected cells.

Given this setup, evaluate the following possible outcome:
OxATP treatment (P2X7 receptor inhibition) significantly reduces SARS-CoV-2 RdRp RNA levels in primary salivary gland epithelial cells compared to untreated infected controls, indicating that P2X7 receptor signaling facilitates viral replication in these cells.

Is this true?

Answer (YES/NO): YES